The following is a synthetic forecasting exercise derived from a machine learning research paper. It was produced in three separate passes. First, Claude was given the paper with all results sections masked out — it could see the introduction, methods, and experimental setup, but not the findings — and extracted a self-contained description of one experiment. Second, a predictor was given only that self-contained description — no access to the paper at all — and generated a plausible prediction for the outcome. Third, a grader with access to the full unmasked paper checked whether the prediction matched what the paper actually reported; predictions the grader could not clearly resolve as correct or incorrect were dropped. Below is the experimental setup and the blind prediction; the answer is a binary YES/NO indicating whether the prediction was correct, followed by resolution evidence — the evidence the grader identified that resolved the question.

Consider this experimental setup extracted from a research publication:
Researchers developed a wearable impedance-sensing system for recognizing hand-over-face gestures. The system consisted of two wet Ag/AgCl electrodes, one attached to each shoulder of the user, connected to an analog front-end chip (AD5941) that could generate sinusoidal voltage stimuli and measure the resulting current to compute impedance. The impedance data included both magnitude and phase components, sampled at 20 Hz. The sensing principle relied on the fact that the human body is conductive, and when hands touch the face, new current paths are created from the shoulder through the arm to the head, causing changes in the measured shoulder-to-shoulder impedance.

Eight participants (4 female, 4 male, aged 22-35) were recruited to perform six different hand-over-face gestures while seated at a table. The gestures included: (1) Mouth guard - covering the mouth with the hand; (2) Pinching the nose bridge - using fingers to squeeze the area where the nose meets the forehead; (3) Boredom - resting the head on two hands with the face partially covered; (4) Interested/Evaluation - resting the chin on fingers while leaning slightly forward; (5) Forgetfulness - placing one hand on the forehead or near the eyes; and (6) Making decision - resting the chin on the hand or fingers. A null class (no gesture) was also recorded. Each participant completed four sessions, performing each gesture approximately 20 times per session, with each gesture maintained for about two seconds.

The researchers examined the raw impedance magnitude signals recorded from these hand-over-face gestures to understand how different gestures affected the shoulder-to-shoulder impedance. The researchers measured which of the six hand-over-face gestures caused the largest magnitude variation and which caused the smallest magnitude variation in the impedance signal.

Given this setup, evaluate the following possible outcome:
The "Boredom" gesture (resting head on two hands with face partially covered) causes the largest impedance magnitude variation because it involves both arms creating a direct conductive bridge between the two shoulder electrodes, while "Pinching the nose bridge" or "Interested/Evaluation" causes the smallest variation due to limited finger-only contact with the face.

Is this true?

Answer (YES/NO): YES